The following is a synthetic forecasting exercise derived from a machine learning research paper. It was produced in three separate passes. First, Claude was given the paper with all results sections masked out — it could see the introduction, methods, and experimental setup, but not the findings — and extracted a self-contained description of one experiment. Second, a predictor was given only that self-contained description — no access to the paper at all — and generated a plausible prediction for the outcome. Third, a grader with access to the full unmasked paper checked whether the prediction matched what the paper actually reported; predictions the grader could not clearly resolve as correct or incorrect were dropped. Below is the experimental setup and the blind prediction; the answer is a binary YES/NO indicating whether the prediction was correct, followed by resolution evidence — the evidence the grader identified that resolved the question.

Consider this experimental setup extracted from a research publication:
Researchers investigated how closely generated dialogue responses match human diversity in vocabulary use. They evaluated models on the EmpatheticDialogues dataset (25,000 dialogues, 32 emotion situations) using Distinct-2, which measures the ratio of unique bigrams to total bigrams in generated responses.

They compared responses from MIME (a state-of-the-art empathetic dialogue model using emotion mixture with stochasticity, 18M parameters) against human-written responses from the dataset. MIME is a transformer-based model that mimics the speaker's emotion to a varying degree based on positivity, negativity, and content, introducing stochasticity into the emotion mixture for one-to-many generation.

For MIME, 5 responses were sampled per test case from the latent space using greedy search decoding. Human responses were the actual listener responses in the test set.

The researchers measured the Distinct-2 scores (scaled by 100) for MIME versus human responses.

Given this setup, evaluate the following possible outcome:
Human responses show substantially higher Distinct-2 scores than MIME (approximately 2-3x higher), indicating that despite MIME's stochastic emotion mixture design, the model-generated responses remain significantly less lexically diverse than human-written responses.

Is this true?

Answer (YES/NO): NO